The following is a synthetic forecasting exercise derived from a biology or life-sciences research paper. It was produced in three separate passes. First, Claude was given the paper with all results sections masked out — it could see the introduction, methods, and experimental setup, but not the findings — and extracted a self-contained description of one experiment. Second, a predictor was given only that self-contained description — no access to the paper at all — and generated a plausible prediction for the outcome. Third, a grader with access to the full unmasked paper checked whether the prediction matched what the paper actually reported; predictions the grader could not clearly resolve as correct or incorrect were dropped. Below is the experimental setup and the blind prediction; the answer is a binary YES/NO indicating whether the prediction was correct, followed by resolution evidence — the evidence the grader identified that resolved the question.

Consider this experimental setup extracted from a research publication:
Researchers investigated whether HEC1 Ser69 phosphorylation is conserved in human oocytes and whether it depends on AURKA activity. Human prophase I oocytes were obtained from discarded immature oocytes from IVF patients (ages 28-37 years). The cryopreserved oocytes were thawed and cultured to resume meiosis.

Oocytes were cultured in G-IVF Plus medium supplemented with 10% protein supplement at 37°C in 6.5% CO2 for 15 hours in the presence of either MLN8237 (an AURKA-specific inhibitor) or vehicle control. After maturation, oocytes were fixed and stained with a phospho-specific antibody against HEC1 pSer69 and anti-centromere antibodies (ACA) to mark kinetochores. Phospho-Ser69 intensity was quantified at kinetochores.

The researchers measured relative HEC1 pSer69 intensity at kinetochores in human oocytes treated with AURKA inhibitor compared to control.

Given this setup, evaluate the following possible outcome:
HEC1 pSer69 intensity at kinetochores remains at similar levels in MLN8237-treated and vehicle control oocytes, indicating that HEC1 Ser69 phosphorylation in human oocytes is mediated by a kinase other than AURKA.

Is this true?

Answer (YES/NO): NO